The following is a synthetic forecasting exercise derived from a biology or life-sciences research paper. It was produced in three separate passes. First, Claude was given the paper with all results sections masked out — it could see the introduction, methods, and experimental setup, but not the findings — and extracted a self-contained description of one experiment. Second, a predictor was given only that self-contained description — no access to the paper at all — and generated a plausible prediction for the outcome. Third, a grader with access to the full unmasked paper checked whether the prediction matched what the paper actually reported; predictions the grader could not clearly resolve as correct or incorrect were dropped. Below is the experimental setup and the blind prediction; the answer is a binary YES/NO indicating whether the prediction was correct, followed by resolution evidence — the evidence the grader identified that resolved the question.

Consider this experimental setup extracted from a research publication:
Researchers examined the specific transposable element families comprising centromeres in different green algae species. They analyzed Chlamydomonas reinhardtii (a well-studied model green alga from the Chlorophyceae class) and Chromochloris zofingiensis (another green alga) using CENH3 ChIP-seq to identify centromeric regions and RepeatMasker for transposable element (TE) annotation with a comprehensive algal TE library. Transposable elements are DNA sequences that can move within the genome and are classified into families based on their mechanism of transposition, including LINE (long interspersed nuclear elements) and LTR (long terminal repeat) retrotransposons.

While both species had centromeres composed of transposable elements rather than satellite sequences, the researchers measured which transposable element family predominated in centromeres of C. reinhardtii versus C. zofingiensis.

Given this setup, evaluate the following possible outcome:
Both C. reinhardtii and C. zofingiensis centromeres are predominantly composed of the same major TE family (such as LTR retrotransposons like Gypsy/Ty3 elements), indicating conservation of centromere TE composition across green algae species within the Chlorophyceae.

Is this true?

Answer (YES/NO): NO